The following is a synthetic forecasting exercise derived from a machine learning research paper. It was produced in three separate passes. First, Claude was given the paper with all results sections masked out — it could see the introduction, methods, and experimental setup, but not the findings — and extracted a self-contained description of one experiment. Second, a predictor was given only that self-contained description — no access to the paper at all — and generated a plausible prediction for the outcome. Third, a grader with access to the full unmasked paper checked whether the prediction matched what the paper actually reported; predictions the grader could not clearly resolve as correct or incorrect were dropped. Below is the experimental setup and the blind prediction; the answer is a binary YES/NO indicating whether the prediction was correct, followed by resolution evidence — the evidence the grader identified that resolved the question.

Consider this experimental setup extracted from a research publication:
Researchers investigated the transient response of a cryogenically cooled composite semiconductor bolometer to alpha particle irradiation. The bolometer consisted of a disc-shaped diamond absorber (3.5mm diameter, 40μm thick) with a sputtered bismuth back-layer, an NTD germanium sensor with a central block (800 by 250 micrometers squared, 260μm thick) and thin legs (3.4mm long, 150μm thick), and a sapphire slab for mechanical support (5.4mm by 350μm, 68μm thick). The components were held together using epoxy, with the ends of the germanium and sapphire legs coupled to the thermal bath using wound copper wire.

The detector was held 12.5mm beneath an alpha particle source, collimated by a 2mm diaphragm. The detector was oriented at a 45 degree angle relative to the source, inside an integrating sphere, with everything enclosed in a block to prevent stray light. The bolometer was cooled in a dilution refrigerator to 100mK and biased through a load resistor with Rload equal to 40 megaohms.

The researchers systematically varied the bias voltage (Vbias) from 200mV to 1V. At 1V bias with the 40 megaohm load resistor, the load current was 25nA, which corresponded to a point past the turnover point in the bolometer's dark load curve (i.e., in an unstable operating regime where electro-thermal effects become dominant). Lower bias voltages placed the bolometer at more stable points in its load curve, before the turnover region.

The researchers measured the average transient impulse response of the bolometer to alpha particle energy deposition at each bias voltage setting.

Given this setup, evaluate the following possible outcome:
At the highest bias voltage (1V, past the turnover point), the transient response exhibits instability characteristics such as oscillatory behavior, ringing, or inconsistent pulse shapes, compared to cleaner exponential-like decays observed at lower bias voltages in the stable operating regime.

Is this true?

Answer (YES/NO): YES